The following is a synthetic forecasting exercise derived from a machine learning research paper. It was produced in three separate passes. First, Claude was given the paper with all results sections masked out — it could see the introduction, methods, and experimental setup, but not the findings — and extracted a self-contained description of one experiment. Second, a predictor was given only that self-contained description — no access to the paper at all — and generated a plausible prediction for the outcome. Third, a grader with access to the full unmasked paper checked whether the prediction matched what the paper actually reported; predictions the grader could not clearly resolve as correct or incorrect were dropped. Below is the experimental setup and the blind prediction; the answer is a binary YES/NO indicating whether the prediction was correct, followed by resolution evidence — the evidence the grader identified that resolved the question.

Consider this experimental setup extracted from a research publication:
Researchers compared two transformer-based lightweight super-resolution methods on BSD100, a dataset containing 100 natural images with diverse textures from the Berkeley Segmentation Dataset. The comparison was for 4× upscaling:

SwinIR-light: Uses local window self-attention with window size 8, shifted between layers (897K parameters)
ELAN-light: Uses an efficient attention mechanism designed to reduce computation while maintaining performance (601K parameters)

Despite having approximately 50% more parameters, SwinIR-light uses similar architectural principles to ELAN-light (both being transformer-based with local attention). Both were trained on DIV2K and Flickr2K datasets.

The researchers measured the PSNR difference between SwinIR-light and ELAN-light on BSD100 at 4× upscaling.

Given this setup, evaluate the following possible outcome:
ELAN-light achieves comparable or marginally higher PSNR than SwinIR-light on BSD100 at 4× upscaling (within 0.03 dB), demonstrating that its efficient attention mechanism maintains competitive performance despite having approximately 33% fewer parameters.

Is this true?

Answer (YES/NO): YES